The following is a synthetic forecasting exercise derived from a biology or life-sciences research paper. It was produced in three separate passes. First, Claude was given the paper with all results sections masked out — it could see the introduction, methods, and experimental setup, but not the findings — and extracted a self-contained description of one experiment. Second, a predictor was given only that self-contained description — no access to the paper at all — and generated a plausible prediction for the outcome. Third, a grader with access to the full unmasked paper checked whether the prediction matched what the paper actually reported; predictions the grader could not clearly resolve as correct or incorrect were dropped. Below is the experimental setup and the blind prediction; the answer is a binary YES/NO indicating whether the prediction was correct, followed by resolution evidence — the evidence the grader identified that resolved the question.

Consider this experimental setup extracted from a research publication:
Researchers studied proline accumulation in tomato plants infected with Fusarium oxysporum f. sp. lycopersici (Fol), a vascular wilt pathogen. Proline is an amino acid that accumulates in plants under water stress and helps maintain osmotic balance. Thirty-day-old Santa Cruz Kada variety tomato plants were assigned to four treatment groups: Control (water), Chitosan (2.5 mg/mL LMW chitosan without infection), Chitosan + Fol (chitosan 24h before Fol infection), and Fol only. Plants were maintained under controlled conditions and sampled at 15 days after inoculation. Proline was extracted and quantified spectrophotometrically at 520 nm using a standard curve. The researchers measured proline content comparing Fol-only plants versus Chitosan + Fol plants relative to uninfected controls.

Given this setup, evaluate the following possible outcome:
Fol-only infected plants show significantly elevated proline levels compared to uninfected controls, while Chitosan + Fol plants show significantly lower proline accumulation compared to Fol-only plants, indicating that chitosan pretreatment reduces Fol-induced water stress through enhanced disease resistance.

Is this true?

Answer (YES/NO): NO